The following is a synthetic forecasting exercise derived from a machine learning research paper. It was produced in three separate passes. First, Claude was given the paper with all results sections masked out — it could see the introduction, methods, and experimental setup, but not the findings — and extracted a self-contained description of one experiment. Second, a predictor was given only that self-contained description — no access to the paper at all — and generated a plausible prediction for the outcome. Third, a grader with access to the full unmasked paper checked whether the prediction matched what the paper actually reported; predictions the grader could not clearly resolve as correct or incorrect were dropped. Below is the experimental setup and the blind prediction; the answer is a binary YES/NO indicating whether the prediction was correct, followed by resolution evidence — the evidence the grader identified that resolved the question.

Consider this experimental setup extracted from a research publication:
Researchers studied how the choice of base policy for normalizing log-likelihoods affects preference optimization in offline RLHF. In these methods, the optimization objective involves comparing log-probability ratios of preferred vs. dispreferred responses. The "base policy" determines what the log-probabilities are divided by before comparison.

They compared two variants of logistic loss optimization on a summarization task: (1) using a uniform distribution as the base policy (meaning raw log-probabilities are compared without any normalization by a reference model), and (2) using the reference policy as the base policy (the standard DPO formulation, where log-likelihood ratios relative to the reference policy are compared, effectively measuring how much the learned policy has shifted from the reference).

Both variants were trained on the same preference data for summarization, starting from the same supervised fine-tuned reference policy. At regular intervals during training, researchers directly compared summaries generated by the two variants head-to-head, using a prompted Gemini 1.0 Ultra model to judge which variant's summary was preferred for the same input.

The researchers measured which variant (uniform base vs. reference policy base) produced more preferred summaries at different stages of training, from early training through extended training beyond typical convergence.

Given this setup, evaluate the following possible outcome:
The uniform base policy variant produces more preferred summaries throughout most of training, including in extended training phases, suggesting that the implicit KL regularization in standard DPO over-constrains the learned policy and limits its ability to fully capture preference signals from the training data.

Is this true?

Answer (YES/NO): NO